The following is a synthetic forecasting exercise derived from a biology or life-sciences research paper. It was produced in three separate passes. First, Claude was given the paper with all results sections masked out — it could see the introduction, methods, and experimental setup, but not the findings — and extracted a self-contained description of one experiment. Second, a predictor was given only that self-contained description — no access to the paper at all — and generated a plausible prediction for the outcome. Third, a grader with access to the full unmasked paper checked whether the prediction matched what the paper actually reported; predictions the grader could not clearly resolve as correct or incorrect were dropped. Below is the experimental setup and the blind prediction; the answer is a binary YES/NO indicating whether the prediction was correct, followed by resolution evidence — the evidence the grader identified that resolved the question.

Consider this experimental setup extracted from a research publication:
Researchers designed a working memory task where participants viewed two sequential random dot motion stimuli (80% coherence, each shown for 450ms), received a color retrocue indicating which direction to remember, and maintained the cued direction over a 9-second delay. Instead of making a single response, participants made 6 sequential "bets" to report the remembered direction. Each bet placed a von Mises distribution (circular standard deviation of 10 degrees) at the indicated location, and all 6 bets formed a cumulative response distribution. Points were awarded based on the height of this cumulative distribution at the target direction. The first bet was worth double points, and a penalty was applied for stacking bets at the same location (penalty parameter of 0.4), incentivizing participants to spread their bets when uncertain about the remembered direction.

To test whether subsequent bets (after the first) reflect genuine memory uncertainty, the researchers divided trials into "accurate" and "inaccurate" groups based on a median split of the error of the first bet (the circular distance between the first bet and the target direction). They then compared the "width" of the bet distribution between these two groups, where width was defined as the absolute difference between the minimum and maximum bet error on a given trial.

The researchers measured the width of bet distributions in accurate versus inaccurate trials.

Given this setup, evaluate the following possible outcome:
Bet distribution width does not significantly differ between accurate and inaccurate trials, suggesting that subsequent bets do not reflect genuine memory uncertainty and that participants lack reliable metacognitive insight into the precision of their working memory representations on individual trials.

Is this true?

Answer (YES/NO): NO